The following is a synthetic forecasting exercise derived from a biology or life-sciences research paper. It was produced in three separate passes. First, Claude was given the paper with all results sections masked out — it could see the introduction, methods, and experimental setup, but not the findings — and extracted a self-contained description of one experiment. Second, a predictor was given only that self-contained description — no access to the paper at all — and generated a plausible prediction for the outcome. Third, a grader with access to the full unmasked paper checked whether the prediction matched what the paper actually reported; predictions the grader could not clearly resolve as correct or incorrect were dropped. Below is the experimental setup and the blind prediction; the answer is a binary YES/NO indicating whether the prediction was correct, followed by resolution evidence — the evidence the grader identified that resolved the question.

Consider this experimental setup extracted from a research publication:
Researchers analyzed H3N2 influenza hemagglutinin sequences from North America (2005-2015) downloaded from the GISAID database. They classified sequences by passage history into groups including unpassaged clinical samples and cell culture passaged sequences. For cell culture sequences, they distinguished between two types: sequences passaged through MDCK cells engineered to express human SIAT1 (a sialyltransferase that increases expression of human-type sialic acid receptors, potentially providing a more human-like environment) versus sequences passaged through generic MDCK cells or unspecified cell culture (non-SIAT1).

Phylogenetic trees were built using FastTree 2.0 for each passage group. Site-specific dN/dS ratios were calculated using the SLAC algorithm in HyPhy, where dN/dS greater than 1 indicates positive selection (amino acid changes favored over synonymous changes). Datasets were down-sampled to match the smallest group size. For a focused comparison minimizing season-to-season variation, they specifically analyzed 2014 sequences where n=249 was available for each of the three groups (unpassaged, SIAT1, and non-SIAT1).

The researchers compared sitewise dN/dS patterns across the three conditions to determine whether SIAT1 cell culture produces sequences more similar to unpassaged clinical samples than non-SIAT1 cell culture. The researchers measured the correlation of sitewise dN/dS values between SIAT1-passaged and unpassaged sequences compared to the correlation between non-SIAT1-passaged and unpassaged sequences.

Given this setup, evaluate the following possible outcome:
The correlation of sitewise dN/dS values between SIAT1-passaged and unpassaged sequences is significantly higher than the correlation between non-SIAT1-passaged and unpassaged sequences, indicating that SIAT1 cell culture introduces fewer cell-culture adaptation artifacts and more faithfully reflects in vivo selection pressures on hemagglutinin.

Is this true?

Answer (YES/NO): YES